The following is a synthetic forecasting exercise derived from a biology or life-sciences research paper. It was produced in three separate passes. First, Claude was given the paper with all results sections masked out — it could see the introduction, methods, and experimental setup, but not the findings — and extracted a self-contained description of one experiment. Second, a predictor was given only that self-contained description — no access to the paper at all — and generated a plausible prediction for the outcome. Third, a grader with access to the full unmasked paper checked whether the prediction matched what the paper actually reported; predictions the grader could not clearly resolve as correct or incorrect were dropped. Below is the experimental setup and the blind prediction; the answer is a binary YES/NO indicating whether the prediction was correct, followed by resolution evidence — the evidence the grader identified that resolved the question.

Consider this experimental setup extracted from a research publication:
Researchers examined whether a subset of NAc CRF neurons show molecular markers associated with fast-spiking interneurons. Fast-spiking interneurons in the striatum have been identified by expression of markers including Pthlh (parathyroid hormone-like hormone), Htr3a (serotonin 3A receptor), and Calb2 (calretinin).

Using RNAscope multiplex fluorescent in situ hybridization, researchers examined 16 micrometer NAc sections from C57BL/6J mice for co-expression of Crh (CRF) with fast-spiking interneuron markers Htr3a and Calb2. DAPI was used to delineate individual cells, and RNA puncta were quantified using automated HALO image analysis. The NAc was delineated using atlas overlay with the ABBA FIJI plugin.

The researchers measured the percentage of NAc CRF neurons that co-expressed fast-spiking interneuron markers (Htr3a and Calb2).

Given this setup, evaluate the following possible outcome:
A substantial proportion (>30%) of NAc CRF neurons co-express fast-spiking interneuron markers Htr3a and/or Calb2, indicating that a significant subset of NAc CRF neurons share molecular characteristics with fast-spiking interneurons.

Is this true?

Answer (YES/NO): NO